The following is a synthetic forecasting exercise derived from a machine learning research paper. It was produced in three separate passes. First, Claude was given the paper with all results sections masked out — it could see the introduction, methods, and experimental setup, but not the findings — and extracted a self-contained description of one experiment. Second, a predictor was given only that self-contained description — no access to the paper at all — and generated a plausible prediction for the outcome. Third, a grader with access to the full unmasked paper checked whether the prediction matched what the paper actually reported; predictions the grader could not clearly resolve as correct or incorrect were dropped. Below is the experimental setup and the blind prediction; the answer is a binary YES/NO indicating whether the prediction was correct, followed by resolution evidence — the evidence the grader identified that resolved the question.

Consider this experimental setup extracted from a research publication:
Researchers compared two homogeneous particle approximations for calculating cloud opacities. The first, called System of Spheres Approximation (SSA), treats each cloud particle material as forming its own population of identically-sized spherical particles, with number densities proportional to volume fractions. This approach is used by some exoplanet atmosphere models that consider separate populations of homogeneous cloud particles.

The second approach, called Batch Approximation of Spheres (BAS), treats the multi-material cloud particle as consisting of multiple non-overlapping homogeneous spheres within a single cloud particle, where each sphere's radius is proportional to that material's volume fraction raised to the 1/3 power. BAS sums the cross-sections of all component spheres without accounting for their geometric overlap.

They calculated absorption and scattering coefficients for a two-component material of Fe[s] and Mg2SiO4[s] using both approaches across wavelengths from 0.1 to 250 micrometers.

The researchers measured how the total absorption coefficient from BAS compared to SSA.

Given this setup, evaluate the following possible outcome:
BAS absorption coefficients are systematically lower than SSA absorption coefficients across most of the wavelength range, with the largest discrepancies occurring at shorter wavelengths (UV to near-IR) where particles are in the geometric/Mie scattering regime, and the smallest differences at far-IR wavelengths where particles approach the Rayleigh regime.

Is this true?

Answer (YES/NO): NO